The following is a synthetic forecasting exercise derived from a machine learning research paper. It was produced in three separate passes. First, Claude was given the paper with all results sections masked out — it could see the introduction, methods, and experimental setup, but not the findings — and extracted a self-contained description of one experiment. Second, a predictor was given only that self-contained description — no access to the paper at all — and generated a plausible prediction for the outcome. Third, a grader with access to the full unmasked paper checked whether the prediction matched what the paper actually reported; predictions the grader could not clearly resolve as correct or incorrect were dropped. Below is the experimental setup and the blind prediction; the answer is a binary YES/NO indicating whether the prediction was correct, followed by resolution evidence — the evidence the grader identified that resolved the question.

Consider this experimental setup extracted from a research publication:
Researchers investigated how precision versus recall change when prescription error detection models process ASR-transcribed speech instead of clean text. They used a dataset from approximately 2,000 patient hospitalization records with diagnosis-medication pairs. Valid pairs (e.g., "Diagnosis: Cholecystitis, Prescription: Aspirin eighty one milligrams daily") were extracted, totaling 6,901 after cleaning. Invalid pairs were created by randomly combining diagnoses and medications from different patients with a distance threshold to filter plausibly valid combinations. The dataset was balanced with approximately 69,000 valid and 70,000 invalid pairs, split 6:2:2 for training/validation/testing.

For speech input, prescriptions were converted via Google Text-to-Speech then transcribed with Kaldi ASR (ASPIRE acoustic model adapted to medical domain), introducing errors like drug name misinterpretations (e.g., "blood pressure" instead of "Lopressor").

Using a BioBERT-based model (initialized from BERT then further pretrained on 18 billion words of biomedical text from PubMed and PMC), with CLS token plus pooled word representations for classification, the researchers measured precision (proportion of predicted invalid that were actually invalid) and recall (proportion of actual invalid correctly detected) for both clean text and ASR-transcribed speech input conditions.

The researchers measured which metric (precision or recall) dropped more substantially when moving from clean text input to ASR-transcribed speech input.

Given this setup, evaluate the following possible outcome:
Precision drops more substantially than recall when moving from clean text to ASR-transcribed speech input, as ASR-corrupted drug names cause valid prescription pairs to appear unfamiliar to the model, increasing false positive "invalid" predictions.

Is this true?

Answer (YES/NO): NO